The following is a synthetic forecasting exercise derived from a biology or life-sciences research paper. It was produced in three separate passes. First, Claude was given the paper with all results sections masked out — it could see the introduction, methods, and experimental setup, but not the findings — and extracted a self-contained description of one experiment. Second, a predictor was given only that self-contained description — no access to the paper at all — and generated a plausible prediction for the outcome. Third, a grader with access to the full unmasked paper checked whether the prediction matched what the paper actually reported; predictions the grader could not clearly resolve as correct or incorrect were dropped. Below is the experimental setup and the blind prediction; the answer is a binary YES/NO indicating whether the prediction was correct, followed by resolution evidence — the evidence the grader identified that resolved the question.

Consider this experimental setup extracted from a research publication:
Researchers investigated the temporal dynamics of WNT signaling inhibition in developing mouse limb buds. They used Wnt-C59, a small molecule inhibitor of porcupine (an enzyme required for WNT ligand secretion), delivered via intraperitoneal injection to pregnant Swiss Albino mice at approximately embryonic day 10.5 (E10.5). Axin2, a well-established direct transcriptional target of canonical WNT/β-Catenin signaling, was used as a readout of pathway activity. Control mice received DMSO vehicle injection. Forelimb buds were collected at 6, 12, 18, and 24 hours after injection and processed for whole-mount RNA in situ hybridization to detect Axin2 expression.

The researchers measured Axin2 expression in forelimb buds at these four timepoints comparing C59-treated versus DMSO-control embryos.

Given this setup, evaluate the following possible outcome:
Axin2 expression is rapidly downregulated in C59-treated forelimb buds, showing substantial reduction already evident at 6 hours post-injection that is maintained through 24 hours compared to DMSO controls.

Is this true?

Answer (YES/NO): NO